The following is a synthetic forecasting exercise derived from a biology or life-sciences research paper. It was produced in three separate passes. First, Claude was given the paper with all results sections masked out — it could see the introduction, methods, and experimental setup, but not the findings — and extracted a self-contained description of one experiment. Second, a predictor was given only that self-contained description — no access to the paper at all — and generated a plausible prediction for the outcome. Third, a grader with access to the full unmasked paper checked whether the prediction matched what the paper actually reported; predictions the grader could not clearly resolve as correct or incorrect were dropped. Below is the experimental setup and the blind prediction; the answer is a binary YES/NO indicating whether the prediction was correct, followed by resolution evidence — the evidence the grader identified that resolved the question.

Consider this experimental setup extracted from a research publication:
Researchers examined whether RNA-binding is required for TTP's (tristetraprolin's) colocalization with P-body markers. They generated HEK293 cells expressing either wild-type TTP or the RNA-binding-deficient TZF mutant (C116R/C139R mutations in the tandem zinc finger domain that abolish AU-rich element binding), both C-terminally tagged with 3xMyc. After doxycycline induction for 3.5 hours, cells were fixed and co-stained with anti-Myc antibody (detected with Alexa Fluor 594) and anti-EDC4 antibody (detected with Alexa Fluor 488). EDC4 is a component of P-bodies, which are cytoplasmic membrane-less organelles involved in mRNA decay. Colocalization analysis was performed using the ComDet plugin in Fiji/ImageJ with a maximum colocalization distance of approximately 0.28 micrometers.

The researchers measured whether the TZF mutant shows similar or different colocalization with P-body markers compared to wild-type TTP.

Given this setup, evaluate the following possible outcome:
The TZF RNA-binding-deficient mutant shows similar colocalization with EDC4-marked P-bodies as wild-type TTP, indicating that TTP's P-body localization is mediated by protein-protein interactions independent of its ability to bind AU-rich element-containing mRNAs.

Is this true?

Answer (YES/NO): NO